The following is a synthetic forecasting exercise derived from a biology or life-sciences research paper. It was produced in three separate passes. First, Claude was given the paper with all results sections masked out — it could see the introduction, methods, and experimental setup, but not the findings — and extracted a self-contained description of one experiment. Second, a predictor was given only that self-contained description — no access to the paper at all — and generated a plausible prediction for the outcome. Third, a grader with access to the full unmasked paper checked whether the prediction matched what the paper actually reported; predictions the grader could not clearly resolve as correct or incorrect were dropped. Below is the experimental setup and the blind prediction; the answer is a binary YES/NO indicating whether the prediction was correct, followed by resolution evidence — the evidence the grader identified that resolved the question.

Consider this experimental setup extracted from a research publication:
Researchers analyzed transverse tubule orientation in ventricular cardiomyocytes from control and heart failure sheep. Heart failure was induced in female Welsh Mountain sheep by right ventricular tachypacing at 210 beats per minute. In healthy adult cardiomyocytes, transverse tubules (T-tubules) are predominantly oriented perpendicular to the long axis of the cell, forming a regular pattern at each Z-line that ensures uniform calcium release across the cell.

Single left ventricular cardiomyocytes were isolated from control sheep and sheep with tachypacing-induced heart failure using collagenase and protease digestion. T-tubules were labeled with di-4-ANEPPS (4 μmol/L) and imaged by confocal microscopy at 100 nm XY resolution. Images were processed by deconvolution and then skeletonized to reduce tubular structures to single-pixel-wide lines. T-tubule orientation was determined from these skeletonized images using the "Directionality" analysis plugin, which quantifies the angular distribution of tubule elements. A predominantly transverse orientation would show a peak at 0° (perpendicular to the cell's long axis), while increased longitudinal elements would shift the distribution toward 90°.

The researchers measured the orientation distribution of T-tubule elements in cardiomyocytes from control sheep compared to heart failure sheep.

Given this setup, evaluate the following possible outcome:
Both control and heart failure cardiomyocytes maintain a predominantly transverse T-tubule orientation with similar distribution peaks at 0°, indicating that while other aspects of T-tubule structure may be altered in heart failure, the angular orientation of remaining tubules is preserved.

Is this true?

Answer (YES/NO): NO